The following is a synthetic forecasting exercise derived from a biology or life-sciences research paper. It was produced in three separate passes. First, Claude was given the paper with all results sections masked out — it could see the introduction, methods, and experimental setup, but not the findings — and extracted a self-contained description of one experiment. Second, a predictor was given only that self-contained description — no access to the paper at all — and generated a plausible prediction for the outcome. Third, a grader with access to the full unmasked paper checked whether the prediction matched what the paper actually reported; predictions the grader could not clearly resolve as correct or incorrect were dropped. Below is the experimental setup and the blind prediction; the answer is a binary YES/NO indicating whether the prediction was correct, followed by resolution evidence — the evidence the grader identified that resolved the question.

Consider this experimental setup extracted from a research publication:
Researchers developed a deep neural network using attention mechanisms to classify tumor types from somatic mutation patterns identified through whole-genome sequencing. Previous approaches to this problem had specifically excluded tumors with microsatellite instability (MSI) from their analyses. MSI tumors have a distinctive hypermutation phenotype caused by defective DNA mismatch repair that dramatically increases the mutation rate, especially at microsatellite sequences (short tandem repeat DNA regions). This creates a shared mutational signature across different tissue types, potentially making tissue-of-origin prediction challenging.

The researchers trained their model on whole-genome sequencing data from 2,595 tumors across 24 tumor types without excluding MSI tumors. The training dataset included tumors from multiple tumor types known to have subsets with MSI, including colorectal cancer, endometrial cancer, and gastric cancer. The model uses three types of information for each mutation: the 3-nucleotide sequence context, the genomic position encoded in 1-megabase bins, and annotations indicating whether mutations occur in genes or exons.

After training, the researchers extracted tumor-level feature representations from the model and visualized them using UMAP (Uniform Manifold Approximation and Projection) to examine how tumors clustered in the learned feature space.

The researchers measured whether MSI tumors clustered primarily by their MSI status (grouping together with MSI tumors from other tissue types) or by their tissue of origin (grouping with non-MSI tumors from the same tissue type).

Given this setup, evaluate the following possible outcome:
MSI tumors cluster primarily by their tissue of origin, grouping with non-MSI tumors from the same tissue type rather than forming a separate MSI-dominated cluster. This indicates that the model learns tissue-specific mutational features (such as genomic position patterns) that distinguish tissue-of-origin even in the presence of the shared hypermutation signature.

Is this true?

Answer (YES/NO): YES